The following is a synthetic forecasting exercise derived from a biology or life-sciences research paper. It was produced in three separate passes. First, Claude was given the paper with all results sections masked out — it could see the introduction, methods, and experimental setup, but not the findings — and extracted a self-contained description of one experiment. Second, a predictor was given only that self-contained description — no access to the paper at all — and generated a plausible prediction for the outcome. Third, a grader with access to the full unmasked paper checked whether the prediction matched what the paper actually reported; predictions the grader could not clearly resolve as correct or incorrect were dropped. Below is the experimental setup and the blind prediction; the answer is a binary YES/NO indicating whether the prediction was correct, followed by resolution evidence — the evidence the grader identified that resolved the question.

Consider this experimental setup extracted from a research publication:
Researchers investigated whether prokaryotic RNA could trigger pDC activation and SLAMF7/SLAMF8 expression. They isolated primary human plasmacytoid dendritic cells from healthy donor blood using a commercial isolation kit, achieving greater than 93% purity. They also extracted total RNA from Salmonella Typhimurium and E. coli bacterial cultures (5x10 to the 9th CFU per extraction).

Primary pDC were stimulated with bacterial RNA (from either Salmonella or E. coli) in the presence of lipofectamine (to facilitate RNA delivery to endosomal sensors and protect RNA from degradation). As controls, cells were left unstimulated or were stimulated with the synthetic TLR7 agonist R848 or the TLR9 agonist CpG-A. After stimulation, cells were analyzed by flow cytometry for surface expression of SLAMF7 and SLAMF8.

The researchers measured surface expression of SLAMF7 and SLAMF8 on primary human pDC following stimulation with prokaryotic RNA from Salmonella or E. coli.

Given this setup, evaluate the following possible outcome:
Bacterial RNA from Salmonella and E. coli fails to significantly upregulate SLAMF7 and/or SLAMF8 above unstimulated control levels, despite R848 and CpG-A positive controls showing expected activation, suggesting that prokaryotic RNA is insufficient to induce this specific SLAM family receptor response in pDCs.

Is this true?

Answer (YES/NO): NO